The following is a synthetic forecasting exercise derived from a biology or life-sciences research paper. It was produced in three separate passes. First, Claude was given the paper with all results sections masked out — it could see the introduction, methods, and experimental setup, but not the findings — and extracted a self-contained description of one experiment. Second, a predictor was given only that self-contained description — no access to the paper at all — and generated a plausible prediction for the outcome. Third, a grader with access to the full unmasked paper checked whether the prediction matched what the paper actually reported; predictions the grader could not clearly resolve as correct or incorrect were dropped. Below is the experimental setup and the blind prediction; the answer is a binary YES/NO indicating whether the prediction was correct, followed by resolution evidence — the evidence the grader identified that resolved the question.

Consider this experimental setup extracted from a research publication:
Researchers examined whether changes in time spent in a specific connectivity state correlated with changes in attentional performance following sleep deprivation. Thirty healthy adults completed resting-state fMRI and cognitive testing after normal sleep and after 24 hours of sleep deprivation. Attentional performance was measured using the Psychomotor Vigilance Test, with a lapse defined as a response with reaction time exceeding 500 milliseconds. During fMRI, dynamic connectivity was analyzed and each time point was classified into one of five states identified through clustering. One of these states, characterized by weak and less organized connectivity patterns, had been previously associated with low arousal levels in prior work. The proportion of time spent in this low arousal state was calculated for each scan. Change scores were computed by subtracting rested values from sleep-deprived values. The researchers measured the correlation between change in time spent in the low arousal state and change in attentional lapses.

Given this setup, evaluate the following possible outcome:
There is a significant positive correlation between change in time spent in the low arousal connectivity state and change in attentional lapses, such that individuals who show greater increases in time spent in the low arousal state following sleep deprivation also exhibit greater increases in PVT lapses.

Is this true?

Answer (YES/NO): YES